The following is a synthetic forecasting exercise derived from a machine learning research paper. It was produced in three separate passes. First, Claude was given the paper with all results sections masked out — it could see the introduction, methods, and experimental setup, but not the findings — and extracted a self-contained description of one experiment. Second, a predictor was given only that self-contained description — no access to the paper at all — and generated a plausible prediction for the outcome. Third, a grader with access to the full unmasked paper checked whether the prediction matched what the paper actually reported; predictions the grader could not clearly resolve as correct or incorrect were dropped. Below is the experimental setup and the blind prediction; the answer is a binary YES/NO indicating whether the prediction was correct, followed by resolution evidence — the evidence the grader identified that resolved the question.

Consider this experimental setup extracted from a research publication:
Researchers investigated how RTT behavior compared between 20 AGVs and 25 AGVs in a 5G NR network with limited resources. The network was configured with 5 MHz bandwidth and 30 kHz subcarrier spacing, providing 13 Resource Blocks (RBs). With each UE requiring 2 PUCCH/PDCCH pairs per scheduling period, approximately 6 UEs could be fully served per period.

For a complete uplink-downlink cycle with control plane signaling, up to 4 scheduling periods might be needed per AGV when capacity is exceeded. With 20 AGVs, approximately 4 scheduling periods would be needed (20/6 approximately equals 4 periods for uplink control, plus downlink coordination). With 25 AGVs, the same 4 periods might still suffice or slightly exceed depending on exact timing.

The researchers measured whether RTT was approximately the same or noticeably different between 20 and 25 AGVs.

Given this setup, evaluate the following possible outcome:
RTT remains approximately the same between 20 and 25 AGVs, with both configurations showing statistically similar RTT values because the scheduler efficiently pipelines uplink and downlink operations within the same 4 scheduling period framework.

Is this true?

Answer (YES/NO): YES